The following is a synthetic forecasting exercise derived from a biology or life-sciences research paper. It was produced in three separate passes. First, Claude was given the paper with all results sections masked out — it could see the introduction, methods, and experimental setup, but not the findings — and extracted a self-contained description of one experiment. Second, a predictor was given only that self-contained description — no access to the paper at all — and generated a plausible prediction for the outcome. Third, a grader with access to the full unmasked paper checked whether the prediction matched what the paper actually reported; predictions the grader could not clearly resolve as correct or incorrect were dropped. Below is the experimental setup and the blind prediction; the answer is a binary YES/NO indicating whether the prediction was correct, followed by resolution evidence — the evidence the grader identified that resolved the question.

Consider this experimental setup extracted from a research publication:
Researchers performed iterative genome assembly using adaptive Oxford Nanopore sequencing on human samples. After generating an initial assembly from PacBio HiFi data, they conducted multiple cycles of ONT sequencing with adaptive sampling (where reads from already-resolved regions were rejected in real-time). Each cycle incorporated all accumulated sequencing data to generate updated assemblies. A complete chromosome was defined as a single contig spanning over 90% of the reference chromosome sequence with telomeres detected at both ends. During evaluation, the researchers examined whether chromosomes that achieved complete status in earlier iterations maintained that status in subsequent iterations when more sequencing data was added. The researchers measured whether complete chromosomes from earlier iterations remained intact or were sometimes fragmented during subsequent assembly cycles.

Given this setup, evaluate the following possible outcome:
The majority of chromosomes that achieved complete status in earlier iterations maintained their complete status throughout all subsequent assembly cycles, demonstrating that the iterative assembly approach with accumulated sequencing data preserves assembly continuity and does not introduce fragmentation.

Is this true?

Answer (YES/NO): NO